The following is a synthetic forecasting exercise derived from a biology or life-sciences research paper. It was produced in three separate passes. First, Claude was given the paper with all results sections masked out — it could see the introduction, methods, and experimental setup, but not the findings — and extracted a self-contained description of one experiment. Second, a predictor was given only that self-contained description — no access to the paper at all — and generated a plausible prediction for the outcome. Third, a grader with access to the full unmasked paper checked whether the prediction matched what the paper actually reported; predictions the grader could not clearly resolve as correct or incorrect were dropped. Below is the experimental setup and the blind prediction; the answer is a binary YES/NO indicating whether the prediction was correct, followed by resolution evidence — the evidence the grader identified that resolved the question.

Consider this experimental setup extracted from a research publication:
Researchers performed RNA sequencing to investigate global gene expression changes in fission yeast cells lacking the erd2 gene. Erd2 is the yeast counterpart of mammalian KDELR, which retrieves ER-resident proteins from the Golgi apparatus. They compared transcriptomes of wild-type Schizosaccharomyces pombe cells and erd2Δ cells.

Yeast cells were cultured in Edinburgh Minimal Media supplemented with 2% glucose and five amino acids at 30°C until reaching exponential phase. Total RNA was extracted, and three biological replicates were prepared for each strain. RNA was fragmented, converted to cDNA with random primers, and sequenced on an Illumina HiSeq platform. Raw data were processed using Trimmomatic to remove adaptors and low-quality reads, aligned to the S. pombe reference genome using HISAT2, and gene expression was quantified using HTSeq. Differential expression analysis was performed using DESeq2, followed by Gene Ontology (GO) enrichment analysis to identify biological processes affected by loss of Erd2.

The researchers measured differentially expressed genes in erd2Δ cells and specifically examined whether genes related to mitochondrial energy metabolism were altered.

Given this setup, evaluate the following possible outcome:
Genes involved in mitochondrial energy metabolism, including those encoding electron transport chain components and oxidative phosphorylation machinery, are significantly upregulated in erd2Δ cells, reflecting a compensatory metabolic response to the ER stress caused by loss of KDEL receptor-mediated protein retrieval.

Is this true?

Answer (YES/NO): YES